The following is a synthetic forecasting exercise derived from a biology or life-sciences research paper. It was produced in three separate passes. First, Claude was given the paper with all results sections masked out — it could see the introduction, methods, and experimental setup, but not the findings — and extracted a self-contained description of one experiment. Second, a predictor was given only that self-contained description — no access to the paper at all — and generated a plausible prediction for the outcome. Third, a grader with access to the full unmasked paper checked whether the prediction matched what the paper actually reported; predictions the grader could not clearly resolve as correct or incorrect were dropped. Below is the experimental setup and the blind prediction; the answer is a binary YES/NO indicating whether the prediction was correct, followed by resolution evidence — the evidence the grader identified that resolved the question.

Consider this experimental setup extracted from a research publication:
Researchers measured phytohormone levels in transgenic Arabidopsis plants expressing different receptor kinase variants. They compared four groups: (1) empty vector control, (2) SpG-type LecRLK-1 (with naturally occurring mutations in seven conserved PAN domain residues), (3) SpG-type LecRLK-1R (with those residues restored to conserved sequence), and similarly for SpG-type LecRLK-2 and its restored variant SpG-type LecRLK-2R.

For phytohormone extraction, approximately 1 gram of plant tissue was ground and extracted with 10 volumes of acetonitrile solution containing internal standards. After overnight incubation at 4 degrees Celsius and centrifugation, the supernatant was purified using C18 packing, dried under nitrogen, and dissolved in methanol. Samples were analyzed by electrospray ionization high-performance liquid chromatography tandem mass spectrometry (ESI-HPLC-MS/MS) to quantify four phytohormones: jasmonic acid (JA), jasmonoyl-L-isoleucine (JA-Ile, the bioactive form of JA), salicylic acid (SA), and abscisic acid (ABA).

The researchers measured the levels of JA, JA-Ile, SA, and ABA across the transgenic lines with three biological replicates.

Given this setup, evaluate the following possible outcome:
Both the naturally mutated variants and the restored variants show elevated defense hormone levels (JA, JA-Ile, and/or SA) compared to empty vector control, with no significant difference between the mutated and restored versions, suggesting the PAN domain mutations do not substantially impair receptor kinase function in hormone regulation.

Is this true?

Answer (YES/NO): NO